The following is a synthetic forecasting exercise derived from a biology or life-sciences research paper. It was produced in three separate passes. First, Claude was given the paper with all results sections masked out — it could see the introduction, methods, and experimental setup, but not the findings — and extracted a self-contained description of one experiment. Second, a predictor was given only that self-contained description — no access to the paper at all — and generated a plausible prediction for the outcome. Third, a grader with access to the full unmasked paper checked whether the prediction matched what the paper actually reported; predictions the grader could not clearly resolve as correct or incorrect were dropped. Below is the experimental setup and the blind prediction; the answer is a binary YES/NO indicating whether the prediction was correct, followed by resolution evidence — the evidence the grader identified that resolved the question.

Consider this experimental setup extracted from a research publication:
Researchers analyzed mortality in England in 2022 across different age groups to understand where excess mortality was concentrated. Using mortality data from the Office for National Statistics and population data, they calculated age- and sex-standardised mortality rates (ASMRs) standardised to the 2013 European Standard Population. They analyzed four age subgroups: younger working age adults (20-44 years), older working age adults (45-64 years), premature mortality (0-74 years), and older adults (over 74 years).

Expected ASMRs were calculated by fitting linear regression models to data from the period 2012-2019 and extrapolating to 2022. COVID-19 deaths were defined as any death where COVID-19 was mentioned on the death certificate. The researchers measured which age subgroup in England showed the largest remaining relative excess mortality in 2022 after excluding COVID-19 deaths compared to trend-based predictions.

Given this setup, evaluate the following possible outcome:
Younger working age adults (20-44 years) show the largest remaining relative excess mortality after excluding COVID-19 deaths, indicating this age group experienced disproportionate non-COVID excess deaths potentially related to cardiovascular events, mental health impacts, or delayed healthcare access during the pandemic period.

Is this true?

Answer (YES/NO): NO